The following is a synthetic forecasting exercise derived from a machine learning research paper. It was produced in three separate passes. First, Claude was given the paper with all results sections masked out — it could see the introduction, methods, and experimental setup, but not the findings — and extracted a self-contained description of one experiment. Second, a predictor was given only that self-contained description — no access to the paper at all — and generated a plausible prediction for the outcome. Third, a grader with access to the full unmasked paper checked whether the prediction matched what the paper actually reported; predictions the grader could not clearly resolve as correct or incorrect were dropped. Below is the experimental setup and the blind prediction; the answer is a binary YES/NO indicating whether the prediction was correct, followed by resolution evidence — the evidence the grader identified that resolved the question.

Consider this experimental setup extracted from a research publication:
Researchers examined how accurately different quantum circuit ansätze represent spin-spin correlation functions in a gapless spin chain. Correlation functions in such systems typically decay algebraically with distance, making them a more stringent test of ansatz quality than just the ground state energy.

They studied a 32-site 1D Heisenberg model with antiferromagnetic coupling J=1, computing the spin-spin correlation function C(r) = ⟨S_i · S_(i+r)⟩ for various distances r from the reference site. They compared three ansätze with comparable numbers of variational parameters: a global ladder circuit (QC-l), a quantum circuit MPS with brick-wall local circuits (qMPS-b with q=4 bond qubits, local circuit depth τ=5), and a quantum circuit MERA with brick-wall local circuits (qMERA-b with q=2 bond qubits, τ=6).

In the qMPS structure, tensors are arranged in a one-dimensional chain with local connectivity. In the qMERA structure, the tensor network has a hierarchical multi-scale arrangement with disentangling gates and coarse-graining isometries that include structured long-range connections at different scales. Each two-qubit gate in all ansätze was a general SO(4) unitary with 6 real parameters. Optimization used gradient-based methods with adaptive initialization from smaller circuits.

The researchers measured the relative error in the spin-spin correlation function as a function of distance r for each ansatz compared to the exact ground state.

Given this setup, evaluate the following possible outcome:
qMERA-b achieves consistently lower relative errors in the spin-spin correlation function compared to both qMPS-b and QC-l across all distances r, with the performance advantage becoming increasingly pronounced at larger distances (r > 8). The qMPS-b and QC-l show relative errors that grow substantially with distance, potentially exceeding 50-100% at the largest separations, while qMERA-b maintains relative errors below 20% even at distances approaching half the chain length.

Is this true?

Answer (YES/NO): NO